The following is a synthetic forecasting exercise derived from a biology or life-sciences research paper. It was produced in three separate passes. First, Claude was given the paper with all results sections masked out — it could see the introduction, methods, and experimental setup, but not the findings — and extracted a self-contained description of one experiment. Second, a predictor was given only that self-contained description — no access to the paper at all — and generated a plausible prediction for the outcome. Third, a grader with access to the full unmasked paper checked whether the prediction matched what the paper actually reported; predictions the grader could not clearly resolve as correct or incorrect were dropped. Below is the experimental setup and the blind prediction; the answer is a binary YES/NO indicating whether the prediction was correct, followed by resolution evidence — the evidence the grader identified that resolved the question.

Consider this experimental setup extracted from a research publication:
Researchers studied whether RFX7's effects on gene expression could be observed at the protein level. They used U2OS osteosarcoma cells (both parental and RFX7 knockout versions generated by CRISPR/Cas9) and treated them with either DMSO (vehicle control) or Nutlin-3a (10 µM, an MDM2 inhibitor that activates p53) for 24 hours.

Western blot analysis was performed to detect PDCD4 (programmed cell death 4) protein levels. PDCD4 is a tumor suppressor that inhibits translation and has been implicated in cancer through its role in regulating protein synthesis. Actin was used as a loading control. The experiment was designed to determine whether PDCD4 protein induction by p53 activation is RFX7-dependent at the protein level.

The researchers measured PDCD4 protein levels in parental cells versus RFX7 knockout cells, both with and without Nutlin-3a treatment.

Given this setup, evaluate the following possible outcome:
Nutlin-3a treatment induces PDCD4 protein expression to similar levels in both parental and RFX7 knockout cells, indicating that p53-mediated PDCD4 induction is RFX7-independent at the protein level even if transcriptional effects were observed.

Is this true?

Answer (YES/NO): NO